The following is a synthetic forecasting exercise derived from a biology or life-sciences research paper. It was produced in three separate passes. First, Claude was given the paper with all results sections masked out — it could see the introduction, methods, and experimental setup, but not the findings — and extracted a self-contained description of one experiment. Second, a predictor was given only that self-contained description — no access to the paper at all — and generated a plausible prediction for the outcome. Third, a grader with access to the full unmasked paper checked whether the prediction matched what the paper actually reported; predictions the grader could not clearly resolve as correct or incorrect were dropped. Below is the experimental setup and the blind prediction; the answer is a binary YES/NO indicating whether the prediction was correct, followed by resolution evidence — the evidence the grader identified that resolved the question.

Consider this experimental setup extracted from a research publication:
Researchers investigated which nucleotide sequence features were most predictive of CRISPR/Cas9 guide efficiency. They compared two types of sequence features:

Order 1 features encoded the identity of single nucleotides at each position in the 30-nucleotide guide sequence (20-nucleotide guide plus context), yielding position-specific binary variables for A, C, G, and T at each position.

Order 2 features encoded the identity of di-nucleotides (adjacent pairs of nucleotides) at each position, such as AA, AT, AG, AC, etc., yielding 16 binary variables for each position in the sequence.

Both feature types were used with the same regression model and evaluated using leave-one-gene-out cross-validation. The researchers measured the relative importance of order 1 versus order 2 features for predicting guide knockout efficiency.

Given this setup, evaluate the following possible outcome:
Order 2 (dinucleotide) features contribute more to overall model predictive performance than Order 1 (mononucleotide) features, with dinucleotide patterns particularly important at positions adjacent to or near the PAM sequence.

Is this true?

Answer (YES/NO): NO